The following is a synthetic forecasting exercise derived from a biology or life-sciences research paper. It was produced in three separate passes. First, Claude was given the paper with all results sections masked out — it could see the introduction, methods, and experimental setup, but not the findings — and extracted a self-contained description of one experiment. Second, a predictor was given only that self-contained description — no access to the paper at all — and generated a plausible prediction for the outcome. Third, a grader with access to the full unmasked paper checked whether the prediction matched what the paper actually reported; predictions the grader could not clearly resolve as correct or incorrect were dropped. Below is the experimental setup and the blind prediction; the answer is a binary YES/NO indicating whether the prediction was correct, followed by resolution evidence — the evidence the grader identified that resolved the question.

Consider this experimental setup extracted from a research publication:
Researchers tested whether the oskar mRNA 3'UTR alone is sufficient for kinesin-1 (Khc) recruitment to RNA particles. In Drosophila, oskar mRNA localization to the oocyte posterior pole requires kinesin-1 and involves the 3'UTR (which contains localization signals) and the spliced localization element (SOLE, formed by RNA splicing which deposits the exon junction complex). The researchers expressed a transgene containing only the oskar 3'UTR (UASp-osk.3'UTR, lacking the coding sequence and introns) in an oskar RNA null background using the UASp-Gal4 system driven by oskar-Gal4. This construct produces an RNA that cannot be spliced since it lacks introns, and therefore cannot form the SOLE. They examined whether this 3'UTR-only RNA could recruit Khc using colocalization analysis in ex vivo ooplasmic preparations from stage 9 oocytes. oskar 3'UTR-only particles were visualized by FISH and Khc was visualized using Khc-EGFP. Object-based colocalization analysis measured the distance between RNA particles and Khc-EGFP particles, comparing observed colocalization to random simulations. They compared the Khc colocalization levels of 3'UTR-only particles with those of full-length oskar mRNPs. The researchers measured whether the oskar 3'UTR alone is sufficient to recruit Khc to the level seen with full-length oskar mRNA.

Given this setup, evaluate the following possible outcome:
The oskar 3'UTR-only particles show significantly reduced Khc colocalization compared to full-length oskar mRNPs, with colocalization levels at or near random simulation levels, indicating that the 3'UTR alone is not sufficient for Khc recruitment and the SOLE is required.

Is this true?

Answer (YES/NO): NO